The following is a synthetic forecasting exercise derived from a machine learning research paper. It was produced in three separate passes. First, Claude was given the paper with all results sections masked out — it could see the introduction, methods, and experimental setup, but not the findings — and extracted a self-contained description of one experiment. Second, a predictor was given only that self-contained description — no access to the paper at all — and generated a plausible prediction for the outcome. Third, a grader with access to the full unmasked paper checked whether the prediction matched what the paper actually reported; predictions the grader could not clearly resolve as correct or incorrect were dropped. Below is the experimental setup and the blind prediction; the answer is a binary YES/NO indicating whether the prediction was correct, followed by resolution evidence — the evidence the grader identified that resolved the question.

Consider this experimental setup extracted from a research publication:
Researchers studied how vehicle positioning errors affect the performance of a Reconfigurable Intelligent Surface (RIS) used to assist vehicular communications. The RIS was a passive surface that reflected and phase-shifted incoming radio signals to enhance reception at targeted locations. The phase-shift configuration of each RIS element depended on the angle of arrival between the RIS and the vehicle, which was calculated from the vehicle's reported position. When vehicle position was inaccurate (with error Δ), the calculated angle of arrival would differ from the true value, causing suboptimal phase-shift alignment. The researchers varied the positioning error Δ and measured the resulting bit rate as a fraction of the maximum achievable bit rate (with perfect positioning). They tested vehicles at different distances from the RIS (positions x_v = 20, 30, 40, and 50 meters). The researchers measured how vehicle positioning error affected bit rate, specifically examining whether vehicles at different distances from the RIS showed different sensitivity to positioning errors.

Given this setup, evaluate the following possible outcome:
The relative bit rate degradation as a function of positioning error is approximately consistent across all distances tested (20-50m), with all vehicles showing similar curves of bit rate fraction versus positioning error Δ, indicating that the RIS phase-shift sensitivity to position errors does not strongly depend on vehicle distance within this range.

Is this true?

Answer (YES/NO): NO